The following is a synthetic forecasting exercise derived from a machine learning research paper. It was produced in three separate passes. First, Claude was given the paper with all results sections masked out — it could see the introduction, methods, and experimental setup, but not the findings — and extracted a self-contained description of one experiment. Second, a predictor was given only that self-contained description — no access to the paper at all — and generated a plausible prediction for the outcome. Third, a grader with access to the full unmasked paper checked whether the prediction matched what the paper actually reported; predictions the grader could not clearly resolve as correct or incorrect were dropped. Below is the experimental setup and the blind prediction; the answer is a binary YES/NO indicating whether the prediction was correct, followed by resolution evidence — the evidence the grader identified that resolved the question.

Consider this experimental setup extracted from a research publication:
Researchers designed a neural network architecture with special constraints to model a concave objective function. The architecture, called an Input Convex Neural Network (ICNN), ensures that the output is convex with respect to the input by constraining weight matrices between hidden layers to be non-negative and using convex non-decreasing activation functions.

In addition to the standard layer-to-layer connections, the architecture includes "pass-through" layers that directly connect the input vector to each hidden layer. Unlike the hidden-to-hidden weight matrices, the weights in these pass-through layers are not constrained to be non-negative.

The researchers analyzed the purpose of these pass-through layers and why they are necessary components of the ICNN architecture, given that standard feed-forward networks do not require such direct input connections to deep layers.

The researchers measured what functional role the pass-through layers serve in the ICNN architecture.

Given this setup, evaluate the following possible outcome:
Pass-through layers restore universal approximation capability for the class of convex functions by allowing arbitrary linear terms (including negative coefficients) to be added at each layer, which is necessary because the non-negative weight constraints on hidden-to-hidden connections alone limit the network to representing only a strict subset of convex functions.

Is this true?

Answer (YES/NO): NO